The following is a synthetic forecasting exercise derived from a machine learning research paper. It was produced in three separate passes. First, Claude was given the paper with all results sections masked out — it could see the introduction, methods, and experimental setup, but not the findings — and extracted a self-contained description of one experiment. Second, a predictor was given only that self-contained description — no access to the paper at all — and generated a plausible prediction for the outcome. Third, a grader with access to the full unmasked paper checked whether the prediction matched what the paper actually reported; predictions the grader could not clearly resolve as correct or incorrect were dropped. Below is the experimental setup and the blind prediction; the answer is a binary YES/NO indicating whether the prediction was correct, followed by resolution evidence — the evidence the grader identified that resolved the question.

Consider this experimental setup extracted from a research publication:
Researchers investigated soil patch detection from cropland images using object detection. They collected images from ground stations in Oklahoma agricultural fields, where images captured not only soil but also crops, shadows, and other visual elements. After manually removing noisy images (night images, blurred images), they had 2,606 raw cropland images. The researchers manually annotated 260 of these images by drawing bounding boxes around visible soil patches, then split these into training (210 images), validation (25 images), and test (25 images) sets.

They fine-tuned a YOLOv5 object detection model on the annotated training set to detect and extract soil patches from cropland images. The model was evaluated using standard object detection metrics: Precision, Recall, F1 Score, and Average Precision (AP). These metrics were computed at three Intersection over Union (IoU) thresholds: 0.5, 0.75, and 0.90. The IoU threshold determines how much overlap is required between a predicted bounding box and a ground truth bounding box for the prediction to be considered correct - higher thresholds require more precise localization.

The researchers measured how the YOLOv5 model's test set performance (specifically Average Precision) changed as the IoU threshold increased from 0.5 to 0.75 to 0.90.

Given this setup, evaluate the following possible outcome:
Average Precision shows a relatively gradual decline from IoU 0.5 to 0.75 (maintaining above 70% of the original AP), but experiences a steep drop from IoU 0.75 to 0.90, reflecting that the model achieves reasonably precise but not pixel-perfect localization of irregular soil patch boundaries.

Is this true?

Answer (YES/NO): NO